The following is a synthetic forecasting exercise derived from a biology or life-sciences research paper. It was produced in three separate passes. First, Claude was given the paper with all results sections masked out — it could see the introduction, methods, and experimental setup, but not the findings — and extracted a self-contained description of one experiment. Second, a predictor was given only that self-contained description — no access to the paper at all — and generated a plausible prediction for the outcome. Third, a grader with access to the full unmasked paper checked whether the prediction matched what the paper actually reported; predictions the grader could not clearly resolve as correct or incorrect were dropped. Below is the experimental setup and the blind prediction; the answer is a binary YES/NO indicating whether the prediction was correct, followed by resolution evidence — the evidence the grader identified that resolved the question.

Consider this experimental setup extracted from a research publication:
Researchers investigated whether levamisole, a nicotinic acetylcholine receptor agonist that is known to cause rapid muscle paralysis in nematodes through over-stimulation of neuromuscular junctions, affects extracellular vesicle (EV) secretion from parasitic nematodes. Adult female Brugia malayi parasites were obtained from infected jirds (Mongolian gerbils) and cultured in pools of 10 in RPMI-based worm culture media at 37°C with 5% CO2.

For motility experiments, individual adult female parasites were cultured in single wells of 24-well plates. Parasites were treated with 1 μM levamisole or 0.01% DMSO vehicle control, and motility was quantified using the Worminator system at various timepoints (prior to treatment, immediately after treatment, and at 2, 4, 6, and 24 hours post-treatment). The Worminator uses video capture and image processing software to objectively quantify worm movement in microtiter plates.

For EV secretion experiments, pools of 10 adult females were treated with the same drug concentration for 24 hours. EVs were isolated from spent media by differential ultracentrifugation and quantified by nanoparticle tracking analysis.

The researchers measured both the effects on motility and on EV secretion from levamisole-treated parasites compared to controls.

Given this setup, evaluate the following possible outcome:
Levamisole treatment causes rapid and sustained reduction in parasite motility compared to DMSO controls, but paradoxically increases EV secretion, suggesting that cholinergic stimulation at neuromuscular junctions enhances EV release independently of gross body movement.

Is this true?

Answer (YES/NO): NO